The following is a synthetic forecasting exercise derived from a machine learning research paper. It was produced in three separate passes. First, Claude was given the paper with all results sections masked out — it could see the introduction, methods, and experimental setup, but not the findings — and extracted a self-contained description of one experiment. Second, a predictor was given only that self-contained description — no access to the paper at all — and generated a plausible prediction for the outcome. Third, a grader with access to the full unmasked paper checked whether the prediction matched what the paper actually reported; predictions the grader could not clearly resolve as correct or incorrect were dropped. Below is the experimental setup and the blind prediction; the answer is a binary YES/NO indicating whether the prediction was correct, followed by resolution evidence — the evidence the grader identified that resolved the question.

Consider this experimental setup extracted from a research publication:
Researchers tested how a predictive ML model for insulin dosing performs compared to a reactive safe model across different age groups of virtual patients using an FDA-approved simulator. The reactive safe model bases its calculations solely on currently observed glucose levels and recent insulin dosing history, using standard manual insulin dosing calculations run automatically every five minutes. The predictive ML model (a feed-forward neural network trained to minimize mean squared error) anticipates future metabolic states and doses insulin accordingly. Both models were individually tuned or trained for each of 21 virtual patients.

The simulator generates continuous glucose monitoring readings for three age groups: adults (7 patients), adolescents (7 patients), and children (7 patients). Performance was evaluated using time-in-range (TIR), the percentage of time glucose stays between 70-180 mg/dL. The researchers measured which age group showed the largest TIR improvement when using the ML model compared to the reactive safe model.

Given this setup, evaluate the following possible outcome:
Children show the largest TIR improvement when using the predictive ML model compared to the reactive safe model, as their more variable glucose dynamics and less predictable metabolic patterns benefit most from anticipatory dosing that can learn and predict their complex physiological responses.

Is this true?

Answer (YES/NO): YES